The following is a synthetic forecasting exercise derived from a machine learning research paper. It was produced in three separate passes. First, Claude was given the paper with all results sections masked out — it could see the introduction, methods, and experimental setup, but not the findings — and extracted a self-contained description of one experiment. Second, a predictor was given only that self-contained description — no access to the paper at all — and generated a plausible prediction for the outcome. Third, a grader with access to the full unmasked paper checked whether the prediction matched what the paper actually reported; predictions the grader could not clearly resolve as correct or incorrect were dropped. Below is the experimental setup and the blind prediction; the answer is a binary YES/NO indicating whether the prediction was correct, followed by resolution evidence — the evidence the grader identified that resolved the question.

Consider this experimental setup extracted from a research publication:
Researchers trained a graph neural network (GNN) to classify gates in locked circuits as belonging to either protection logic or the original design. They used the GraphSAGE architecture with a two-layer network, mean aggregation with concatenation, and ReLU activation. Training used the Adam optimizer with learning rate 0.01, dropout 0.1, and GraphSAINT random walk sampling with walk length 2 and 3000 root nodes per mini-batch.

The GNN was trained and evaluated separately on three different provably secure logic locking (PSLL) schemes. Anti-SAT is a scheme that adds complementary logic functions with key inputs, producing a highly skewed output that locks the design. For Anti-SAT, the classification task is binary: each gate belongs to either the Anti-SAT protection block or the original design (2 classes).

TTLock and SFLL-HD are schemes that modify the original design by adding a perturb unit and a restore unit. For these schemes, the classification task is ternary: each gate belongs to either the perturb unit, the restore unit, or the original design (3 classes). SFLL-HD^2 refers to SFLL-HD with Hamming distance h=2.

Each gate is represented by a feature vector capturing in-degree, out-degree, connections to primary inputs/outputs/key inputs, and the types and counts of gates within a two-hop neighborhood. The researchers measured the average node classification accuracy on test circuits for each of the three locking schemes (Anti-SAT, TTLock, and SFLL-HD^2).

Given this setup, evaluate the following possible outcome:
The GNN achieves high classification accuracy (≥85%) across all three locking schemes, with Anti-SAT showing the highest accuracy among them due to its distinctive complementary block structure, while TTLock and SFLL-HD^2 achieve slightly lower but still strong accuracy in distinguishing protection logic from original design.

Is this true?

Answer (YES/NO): YES